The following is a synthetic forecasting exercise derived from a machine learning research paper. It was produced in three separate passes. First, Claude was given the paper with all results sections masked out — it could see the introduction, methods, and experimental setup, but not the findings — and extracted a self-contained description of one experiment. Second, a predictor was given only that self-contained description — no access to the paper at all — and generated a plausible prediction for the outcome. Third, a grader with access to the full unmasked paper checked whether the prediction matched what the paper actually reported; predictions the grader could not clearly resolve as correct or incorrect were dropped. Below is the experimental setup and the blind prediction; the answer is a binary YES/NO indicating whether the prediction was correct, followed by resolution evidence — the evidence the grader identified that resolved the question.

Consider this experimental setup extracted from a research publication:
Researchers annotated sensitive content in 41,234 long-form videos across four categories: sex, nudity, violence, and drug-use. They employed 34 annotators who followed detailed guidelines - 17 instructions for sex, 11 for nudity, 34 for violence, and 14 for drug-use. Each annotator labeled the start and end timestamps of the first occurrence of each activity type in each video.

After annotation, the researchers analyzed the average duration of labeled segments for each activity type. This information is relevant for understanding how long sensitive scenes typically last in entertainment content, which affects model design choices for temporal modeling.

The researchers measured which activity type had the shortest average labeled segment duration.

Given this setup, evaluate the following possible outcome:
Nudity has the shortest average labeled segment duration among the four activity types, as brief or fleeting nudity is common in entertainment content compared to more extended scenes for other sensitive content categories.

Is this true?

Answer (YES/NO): YES